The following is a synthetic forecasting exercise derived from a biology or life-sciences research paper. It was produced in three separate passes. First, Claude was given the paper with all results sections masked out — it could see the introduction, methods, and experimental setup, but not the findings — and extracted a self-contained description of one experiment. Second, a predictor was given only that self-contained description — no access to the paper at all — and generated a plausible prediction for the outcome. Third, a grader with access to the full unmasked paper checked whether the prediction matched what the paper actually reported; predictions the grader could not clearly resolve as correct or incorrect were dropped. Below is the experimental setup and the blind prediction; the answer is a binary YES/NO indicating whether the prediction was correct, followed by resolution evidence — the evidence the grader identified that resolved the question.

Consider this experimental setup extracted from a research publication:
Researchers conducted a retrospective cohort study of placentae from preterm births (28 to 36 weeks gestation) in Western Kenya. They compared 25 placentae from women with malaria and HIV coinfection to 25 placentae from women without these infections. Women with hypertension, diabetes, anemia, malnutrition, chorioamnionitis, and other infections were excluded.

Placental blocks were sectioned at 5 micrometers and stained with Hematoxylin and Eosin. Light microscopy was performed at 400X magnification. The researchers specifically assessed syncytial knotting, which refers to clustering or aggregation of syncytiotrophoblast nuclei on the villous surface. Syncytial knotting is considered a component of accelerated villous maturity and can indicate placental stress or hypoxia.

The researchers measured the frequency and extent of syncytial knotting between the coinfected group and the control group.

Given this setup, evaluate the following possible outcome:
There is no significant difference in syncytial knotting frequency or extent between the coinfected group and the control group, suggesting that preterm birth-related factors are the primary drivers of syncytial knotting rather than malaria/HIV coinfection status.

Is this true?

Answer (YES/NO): NO